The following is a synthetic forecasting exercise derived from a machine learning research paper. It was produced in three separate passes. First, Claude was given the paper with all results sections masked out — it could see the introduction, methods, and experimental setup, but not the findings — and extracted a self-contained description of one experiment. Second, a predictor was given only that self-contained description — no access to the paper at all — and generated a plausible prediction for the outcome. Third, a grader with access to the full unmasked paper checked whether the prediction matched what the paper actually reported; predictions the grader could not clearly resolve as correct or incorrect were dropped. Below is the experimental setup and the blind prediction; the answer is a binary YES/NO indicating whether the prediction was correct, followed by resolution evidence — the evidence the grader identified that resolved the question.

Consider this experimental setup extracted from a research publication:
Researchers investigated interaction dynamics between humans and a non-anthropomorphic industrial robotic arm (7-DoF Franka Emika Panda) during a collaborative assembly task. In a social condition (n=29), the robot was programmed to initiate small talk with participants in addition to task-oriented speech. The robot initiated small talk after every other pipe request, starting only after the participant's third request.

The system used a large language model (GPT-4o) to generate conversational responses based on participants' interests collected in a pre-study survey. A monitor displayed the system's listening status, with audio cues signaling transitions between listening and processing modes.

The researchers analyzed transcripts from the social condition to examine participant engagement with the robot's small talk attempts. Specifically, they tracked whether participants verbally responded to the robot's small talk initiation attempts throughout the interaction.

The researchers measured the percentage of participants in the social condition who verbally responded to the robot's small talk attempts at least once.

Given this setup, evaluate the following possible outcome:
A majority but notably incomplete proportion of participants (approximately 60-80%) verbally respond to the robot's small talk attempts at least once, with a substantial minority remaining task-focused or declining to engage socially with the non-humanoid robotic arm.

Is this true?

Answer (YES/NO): NO